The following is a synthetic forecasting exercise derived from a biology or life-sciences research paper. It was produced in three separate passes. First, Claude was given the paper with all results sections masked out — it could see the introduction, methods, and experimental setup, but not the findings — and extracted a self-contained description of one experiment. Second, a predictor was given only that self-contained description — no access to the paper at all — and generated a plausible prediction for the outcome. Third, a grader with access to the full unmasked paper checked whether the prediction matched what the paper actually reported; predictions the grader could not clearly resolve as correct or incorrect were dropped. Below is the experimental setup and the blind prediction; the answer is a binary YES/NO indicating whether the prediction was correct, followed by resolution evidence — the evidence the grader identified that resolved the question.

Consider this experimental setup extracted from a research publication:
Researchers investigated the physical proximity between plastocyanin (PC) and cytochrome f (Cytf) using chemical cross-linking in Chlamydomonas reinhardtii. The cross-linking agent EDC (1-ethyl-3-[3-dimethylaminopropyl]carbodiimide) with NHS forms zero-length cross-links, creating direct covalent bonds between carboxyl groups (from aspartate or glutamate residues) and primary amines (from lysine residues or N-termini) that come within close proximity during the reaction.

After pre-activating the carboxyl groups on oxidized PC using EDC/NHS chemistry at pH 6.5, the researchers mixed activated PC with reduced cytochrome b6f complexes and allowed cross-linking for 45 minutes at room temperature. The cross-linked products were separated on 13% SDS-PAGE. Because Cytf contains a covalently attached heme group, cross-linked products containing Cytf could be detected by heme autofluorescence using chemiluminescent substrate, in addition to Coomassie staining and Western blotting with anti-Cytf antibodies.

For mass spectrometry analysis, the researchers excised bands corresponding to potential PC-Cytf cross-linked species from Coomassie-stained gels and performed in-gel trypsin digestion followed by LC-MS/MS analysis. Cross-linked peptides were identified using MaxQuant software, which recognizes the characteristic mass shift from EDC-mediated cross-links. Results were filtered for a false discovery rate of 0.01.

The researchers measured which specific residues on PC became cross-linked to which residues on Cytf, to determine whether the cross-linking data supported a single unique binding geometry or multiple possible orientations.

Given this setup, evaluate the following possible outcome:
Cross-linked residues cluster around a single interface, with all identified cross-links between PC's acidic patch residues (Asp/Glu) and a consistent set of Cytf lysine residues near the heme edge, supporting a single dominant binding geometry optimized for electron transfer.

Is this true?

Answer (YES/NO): NO